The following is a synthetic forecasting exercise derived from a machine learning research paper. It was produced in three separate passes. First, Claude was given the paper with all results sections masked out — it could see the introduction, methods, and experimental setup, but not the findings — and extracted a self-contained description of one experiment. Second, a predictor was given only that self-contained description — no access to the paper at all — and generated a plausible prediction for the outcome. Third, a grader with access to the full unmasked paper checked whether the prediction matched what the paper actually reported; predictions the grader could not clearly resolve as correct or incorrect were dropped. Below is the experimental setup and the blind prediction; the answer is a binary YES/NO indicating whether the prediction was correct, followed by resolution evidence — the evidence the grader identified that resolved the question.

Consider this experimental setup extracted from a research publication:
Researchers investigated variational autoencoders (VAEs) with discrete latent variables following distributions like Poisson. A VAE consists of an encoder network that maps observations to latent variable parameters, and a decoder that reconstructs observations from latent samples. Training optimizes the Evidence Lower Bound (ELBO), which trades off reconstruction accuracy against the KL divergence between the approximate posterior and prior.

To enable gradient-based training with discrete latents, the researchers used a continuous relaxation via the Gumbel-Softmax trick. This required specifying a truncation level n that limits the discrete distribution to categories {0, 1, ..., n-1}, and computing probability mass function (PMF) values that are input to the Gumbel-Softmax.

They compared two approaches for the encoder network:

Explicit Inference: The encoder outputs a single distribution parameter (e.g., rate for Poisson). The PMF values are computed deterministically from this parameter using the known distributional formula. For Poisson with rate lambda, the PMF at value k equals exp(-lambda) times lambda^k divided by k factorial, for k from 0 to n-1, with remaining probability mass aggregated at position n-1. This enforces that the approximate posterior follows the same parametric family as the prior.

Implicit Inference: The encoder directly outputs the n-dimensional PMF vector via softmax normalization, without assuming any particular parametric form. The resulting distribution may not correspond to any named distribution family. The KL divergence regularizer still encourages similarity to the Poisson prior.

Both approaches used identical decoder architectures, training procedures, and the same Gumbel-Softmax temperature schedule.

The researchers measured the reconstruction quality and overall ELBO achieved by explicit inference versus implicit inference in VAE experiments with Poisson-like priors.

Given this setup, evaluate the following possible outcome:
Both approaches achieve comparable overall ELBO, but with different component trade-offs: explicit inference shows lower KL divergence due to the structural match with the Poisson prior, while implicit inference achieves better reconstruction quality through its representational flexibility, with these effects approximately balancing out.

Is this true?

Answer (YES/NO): NO